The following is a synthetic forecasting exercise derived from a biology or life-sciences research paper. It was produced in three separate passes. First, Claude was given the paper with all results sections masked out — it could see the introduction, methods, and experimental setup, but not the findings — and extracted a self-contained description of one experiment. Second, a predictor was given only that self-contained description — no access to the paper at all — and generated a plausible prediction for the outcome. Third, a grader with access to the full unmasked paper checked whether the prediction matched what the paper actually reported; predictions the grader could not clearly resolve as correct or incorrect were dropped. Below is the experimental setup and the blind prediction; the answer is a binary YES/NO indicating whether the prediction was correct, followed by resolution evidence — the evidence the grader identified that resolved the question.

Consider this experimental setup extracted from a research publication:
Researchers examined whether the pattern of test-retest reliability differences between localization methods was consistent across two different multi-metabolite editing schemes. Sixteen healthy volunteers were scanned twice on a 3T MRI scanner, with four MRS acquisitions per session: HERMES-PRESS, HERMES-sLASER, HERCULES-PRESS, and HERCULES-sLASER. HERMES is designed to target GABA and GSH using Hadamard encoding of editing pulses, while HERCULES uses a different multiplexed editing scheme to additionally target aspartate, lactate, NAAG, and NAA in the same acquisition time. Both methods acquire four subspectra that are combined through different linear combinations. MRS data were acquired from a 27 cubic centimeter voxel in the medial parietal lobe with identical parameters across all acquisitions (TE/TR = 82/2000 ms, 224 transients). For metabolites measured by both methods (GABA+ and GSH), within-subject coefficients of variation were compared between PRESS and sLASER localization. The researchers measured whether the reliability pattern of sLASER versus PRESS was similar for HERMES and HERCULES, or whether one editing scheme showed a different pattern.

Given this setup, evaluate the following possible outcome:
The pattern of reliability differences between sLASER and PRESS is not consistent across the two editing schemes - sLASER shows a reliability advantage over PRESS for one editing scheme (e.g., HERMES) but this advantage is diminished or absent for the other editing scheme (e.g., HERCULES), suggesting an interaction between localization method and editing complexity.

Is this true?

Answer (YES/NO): NO